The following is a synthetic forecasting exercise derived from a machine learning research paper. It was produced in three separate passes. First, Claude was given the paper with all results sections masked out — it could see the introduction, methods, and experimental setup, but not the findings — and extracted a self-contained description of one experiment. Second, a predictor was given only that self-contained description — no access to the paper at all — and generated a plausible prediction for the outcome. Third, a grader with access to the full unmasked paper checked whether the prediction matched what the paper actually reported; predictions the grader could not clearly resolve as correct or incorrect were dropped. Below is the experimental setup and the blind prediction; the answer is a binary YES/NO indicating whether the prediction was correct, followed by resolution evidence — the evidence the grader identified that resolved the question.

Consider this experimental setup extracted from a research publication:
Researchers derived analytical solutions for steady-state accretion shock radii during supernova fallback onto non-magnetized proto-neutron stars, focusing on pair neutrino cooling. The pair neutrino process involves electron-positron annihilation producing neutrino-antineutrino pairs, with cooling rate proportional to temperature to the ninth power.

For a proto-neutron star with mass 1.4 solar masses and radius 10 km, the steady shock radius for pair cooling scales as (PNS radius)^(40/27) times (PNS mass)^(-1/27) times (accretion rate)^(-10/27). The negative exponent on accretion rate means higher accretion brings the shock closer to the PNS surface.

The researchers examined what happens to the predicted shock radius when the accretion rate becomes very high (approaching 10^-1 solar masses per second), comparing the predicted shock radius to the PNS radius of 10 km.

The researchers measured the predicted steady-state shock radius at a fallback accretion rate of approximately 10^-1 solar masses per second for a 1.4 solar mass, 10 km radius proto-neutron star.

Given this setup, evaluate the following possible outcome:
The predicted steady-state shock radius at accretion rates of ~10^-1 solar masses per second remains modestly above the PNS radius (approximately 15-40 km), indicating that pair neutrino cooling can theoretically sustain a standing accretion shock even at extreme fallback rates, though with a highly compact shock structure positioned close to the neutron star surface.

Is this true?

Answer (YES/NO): NO